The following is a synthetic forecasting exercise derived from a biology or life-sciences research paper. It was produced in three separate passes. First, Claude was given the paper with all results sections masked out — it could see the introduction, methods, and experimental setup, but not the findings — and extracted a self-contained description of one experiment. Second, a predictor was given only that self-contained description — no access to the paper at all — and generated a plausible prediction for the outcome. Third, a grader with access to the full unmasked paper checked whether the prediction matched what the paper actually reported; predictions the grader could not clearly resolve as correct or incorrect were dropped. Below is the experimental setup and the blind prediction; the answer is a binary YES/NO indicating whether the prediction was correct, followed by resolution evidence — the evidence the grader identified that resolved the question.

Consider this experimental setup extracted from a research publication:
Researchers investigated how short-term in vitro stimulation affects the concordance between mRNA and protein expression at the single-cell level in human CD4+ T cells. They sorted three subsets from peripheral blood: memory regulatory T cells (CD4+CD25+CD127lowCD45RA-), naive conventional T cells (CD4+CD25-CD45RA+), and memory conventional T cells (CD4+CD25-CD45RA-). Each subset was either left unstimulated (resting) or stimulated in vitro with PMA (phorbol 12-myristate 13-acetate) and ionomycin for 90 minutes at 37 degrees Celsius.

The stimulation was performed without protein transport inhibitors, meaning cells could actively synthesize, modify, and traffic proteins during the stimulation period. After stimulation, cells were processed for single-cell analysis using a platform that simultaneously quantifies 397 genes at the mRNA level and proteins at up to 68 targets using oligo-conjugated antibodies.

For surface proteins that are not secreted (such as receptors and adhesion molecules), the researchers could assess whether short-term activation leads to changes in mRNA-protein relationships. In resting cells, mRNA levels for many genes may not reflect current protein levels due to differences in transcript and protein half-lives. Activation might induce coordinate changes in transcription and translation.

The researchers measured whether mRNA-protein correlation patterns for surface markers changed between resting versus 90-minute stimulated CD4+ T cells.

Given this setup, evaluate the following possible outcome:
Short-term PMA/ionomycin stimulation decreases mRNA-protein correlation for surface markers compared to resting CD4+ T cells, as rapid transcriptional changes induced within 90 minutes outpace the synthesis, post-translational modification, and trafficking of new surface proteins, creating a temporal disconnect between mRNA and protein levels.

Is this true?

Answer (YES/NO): YES